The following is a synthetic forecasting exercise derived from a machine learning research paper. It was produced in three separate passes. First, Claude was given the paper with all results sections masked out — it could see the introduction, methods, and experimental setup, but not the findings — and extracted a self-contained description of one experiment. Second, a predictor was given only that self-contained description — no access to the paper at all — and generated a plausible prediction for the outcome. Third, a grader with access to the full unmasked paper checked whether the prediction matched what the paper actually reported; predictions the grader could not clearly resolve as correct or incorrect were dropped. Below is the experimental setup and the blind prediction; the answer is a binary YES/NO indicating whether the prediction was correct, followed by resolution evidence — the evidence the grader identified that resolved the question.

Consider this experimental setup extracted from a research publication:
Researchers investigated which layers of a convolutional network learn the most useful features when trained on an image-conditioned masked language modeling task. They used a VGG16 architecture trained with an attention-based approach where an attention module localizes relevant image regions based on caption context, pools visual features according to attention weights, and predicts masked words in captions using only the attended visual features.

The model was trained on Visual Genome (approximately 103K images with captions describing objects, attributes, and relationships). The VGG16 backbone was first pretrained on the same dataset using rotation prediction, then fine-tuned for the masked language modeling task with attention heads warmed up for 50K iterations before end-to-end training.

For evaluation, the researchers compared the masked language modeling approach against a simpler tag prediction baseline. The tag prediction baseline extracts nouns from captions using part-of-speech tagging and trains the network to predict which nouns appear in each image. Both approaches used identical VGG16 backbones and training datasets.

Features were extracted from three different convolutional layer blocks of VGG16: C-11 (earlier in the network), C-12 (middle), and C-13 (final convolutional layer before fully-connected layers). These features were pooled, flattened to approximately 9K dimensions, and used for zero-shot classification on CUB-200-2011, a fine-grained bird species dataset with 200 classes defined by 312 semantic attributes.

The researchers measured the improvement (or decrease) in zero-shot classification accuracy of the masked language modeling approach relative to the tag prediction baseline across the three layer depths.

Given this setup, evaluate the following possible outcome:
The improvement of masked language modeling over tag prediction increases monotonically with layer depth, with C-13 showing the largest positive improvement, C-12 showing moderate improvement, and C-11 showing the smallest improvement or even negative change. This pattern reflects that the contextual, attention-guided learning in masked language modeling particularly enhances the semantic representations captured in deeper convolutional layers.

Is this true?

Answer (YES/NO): NO